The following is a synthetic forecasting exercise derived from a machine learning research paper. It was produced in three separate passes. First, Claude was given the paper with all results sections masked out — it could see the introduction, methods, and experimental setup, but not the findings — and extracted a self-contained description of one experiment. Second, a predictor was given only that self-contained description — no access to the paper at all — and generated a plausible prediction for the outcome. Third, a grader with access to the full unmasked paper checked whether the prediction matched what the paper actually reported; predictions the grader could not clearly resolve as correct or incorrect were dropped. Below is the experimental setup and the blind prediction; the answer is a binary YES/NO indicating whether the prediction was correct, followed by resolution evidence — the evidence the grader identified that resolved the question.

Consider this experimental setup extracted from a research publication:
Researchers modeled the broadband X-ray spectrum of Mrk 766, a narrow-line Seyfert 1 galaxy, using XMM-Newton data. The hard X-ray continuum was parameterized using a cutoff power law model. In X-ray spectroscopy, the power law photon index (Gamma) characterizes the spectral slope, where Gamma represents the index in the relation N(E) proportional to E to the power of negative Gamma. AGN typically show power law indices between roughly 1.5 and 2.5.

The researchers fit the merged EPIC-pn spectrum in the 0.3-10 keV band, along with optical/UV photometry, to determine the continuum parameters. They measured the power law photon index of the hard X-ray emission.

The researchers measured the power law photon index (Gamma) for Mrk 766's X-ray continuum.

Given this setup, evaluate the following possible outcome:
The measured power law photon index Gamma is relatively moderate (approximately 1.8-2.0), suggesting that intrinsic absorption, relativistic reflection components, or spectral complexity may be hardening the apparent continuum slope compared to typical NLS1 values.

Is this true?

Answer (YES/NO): YES